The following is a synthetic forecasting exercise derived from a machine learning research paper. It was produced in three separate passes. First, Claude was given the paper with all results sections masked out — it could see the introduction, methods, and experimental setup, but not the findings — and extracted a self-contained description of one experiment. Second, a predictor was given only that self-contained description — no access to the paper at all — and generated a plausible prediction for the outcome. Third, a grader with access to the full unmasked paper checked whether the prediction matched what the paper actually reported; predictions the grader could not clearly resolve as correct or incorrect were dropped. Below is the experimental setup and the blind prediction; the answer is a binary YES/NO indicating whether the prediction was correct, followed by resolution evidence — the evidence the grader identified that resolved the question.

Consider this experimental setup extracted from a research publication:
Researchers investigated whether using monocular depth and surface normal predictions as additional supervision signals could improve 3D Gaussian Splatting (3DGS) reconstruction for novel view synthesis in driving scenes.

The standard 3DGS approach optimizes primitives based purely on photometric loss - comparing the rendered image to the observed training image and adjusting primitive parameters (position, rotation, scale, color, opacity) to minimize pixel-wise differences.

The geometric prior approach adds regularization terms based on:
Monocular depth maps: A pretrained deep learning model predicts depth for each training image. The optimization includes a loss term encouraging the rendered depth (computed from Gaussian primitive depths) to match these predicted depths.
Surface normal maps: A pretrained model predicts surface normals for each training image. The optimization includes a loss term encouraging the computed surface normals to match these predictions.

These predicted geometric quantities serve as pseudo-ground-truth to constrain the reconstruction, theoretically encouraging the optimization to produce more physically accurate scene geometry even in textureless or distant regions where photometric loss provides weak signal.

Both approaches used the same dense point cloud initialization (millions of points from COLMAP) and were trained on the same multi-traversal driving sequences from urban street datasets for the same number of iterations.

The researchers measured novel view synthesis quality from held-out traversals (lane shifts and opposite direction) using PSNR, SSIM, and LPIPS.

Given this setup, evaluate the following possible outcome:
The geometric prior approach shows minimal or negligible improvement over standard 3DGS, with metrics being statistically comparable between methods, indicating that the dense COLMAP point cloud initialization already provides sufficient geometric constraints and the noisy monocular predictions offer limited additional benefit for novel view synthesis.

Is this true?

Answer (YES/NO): YES